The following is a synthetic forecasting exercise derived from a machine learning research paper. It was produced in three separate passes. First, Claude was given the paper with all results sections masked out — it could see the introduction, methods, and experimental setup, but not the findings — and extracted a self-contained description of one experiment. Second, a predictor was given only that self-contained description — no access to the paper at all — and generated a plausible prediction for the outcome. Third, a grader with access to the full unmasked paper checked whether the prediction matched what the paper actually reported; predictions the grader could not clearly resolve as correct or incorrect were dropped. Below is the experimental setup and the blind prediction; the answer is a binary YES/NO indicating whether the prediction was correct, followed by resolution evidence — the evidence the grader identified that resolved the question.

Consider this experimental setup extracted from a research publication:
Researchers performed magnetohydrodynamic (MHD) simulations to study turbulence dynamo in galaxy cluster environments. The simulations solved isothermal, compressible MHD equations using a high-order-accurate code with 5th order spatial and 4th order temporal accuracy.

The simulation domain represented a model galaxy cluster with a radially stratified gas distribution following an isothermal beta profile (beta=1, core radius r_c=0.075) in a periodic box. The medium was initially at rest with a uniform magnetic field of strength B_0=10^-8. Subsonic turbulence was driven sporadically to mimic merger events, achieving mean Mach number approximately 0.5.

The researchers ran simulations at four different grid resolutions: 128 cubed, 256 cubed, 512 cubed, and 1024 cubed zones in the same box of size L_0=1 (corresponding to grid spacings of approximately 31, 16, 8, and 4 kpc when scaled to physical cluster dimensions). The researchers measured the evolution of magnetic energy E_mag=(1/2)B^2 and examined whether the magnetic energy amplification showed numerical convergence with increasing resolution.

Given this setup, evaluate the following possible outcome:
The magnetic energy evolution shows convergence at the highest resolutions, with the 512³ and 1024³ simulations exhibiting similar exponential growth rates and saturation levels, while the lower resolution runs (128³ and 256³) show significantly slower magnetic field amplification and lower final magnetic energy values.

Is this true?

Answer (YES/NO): NO